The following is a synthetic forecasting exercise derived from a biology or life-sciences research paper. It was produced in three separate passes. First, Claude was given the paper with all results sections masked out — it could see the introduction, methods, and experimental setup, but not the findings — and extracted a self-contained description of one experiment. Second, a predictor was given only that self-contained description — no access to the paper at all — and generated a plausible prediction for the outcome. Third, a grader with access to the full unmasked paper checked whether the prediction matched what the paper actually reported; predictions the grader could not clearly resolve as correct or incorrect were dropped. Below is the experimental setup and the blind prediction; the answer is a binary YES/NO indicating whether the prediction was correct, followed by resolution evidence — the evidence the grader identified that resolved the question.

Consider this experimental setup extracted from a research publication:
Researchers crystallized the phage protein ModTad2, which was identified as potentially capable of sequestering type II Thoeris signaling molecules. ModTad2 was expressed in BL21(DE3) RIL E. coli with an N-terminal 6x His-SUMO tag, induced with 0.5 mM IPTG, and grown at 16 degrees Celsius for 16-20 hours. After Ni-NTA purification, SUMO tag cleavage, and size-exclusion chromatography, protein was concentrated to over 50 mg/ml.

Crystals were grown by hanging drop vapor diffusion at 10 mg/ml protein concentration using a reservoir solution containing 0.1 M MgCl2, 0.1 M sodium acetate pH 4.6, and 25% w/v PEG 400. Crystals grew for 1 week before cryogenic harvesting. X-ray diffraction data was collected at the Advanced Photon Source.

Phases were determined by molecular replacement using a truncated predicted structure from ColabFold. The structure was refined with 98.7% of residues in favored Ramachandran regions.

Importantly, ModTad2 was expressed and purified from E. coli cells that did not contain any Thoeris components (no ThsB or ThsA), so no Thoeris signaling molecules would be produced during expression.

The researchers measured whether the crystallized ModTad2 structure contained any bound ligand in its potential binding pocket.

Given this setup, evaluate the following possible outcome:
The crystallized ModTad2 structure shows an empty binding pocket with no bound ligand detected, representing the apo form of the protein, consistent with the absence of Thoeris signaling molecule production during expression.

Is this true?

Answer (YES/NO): YES